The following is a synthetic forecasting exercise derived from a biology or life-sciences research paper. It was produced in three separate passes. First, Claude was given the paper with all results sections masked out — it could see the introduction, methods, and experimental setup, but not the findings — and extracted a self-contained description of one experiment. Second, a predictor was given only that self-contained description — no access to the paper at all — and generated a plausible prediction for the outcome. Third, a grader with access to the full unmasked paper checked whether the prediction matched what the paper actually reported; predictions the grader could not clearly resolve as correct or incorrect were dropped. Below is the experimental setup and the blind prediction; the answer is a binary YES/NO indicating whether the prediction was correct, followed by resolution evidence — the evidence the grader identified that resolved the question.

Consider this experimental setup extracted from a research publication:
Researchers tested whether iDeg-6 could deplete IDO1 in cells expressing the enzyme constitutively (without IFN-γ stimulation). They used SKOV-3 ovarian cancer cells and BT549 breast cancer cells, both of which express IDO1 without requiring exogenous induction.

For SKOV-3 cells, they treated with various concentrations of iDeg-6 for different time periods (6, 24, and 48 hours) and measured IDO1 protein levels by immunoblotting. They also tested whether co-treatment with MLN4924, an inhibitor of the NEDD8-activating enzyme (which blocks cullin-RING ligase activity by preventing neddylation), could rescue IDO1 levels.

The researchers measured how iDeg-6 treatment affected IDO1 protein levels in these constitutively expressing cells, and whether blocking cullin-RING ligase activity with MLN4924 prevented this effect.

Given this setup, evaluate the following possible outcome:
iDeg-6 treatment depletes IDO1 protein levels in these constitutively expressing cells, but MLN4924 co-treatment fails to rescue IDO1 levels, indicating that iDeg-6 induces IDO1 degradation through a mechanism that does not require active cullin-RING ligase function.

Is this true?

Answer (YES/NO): NO